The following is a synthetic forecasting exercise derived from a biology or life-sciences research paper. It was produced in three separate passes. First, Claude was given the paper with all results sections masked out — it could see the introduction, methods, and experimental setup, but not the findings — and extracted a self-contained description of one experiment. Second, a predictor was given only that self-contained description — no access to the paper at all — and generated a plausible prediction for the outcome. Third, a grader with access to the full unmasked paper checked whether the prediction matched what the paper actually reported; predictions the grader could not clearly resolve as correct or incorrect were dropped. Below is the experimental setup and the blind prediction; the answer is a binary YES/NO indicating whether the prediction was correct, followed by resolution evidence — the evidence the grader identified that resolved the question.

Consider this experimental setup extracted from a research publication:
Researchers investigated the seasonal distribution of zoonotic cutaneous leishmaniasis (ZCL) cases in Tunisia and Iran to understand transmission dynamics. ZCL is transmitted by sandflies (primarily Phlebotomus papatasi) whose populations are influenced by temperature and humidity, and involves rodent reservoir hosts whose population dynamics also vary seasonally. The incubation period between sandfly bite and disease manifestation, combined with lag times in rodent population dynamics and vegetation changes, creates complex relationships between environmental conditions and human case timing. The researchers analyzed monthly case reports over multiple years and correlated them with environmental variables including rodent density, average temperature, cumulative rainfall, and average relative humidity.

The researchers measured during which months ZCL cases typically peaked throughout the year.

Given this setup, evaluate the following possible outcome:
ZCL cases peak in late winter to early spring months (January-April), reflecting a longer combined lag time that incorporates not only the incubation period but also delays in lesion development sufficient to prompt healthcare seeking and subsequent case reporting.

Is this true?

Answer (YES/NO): NO